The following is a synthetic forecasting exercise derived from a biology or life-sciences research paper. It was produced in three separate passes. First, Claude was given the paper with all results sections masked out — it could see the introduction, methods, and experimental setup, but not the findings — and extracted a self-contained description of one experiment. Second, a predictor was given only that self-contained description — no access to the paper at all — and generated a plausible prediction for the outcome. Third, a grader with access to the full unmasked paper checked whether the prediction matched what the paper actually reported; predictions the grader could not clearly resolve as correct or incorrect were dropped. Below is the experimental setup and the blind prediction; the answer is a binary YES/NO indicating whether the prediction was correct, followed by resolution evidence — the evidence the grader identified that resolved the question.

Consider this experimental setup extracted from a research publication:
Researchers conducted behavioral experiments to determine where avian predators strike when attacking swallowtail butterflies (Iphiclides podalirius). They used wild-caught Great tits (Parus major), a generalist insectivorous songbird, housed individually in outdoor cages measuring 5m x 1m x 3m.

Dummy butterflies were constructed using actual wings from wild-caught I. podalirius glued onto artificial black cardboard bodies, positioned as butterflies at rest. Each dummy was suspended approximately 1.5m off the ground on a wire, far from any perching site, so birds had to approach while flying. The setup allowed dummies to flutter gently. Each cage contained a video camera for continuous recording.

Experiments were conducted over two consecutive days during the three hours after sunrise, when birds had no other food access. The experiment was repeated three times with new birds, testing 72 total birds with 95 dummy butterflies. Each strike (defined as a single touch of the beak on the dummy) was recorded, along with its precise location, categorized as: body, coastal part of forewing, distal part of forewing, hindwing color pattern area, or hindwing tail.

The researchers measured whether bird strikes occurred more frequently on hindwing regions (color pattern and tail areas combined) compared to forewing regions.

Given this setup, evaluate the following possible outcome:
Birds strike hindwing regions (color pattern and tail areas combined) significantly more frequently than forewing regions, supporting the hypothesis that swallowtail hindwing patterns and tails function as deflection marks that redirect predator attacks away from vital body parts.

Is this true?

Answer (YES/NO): YES